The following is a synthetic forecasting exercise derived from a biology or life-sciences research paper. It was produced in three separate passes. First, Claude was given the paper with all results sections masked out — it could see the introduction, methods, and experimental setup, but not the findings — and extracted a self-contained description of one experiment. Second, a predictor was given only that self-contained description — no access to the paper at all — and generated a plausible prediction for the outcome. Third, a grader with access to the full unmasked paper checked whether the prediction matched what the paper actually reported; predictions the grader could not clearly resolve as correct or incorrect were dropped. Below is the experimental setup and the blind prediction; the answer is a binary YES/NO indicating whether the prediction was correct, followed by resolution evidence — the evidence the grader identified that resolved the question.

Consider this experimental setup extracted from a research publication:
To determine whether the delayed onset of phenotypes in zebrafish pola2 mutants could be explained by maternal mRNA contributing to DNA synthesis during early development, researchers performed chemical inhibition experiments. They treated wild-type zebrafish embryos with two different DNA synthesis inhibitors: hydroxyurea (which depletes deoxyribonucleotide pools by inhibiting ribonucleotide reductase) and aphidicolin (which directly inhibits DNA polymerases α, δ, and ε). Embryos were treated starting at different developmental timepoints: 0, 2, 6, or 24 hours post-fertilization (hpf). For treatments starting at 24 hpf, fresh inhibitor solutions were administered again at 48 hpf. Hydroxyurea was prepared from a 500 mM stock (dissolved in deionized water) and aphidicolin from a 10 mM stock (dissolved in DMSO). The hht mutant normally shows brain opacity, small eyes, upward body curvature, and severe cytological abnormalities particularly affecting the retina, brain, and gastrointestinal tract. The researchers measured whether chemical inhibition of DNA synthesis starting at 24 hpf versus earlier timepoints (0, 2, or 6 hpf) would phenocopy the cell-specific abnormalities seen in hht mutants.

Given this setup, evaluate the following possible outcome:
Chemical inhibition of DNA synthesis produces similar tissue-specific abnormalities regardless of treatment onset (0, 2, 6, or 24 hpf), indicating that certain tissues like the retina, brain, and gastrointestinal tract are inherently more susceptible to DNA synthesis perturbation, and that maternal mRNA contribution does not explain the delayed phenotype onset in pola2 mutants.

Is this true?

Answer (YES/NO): NO